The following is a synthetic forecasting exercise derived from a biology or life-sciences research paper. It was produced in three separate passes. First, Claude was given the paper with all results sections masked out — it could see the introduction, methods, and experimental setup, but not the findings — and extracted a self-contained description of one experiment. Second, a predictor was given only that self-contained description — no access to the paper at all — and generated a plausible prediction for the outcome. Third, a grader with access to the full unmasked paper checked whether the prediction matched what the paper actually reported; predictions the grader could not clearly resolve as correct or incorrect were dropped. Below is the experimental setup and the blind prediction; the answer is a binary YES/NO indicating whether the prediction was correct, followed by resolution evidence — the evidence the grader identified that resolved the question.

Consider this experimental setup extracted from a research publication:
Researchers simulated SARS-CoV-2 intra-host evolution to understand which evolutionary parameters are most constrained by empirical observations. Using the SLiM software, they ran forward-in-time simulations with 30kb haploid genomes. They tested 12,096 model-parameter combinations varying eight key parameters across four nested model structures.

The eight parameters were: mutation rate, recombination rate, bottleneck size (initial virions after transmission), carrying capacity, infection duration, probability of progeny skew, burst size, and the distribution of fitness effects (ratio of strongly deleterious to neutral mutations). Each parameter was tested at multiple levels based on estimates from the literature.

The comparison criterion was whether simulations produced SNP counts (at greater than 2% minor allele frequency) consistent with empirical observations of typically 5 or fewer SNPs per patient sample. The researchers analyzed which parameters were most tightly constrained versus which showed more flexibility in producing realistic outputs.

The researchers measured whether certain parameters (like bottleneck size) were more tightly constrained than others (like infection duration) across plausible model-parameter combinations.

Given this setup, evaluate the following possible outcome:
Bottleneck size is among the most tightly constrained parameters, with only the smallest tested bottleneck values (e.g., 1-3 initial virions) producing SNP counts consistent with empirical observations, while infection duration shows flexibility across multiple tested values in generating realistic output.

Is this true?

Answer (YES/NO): YES